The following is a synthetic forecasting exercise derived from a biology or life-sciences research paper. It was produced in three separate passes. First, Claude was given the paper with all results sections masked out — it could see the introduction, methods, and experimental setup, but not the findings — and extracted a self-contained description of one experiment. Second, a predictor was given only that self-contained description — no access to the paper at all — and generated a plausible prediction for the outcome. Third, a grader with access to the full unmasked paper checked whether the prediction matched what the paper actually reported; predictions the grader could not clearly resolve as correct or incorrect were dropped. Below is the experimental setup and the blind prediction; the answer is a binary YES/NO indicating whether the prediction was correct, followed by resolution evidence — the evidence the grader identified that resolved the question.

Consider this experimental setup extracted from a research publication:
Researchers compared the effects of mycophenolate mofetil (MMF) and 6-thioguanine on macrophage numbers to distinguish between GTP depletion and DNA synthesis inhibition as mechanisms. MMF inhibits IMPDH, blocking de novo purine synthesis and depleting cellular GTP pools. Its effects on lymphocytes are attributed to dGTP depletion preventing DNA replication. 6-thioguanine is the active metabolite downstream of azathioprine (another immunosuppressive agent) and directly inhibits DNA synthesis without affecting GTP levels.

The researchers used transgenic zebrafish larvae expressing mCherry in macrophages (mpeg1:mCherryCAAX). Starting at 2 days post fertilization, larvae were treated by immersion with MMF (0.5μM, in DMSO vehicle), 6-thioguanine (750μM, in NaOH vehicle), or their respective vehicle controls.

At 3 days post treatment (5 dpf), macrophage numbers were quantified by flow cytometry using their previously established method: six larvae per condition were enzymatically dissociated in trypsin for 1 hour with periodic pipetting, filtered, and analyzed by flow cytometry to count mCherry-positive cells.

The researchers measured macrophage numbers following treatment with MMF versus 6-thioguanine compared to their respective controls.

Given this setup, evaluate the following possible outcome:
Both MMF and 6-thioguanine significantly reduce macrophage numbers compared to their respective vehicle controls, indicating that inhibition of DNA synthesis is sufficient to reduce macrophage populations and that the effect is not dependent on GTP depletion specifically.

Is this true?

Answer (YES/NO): NO